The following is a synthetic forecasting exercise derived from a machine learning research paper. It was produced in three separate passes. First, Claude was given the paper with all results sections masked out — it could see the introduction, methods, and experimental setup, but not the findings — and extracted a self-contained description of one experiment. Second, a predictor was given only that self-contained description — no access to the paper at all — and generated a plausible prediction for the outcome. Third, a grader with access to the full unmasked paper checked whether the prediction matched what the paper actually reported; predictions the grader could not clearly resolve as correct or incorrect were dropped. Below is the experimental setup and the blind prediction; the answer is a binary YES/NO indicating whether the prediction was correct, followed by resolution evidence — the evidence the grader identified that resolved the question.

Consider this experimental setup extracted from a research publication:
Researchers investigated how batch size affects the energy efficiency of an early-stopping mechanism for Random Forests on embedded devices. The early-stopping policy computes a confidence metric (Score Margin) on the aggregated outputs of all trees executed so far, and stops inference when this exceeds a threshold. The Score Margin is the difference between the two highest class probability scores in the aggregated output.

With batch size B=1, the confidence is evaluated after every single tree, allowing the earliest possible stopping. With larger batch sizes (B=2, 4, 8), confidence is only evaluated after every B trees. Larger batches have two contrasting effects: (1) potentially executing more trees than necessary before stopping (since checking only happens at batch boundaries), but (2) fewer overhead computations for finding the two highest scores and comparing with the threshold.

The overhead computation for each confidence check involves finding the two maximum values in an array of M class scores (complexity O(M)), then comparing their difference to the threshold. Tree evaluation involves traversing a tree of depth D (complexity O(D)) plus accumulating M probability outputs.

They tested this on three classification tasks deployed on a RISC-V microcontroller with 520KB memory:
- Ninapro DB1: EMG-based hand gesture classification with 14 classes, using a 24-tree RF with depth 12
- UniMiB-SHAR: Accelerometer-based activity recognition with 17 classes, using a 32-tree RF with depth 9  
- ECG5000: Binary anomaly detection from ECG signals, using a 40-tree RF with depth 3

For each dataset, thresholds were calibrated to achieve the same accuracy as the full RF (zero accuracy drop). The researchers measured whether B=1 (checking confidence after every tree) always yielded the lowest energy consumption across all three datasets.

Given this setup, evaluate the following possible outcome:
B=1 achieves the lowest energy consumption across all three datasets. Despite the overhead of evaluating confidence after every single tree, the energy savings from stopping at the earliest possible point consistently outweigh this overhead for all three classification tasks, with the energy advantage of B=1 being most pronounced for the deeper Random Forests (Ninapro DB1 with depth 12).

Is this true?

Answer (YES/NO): NO